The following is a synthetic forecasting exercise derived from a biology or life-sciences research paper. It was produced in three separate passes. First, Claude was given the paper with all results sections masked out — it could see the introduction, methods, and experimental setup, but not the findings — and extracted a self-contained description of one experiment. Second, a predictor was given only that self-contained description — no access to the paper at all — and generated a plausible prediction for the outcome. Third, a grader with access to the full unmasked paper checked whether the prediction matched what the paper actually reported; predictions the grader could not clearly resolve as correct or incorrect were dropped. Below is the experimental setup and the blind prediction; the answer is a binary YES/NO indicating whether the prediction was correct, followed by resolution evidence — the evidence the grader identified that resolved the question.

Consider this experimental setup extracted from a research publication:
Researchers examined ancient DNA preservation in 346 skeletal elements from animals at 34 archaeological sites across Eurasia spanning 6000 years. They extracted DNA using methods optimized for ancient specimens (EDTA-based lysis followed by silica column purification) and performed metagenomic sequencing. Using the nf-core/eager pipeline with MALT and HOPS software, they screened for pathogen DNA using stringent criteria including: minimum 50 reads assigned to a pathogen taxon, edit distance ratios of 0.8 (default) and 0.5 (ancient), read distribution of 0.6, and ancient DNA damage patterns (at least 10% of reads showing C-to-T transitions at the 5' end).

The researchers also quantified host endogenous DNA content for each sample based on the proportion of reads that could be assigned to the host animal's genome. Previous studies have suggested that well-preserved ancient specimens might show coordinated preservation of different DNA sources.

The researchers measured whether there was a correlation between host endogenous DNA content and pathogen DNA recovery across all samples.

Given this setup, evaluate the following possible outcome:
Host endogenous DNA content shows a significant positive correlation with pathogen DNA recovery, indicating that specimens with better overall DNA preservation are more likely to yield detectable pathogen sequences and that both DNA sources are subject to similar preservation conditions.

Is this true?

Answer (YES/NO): NO